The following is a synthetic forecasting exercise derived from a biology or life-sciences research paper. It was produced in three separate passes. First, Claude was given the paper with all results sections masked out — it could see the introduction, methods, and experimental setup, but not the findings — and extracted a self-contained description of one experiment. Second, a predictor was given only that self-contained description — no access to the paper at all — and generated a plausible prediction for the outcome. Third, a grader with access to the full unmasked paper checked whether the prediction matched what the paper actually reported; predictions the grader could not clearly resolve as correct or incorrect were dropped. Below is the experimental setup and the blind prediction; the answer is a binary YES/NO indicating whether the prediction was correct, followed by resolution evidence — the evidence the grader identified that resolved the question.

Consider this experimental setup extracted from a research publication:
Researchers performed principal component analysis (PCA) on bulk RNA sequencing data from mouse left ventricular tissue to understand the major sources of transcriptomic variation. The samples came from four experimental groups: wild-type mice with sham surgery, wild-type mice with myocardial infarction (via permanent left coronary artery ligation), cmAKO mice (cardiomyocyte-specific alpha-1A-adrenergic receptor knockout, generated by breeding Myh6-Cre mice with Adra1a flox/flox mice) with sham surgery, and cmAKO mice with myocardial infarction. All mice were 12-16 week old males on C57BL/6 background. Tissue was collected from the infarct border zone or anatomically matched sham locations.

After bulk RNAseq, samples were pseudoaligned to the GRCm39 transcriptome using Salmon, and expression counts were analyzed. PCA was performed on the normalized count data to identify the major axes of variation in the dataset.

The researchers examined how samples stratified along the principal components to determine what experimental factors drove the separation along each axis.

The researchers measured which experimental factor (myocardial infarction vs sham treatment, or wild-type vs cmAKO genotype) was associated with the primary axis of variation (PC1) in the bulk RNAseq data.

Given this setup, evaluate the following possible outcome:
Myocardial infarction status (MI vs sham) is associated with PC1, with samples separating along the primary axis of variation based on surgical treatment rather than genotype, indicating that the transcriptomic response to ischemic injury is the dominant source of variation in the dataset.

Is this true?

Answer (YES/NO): YES